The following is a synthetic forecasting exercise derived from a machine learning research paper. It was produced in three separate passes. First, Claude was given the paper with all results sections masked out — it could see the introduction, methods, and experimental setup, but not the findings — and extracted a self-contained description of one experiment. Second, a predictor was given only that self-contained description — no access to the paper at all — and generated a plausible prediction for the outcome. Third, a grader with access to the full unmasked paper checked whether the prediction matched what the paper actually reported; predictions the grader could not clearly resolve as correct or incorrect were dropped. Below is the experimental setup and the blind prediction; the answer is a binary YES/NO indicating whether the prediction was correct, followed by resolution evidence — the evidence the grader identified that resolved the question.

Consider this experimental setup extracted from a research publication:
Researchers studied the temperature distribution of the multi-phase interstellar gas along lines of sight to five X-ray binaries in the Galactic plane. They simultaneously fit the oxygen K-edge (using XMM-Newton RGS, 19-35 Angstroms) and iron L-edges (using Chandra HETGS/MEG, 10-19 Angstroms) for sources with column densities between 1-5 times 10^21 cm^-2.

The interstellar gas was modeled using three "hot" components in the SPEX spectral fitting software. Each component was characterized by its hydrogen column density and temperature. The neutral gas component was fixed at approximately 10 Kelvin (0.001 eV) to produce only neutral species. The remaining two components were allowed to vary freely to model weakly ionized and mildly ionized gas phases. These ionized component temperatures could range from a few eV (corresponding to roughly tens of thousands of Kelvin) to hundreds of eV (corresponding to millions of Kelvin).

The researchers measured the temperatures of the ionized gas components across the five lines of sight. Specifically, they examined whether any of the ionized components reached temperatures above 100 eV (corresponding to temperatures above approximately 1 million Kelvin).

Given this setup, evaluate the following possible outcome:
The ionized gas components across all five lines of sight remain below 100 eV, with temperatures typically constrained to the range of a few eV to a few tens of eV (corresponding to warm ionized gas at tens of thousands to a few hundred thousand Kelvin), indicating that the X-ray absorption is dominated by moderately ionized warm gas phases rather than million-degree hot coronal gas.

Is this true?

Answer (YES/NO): NO